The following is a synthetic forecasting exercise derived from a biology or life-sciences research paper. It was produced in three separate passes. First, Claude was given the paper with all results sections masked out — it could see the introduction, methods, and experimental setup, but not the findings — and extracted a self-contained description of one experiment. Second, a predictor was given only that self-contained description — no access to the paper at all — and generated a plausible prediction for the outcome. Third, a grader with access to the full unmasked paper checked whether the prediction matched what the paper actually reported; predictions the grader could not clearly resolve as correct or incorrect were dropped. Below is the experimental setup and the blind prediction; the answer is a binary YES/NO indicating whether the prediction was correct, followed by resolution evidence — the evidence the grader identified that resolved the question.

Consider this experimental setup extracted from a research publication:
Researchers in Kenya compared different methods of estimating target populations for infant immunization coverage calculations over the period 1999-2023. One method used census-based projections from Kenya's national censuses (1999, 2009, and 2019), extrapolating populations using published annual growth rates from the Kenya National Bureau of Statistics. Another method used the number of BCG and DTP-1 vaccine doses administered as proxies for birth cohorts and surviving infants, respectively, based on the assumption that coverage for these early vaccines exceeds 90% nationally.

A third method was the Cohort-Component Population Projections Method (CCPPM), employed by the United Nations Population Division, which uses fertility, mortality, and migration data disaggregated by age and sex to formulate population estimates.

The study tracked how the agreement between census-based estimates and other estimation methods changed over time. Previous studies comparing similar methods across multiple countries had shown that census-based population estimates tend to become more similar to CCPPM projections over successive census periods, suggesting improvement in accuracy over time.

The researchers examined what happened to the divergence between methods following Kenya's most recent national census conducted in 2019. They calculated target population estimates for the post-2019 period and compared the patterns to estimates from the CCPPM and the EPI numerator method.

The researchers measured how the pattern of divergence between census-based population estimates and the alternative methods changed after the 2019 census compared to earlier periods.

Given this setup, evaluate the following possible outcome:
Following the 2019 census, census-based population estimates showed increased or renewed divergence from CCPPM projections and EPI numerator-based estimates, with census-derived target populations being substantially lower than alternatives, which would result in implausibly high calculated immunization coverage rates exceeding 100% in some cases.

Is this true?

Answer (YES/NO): YES